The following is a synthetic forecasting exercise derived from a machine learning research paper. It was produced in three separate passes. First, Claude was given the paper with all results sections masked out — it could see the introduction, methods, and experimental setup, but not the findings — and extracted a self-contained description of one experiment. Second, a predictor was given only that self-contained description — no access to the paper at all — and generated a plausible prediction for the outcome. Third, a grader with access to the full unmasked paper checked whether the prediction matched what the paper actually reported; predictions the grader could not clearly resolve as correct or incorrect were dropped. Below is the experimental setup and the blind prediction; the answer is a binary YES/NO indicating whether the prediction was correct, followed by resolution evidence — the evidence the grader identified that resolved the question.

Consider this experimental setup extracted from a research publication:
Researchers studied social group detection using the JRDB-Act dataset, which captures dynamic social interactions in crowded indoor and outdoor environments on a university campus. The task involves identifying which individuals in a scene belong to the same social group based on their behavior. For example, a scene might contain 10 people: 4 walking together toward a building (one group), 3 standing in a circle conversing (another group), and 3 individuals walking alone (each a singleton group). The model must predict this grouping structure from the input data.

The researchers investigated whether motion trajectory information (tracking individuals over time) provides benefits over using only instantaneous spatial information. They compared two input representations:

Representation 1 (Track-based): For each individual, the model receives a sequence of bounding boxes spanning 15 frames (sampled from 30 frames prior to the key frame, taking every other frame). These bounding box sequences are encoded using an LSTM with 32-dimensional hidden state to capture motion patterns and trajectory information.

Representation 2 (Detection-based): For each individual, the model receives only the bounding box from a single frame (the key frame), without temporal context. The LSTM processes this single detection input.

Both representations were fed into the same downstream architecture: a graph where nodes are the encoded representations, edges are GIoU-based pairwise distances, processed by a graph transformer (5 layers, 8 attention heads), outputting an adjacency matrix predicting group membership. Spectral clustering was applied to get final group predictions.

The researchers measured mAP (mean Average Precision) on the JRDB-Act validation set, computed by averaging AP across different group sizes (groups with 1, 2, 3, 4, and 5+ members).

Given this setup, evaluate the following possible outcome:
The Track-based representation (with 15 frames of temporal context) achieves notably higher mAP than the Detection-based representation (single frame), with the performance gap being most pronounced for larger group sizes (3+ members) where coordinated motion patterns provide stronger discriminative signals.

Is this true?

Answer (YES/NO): NO